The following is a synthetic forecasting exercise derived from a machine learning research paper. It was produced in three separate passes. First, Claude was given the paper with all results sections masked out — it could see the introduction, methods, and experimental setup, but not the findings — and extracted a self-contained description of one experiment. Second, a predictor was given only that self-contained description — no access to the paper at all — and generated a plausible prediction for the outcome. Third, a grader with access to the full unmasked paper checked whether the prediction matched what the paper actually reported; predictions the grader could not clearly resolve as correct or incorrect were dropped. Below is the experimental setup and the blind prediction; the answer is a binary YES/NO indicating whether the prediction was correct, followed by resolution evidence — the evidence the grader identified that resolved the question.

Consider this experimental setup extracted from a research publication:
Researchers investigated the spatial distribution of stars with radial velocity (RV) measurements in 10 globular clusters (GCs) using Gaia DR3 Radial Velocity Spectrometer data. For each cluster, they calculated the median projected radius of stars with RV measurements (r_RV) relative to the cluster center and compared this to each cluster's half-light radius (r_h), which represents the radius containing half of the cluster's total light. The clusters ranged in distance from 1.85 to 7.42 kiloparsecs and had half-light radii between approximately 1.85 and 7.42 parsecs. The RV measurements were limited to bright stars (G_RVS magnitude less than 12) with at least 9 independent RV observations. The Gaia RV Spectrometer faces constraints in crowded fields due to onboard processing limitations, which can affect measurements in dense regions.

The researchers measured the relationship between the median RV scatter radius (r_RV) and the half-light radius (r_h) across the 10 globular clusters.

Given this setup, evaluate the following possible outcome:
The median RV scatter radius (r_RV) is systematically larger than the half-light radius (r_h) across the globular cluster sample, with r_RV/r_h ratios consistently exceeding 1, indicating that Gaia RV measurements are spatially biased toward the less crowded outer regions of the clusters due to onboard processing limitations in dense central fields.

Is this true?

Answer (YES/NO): NO